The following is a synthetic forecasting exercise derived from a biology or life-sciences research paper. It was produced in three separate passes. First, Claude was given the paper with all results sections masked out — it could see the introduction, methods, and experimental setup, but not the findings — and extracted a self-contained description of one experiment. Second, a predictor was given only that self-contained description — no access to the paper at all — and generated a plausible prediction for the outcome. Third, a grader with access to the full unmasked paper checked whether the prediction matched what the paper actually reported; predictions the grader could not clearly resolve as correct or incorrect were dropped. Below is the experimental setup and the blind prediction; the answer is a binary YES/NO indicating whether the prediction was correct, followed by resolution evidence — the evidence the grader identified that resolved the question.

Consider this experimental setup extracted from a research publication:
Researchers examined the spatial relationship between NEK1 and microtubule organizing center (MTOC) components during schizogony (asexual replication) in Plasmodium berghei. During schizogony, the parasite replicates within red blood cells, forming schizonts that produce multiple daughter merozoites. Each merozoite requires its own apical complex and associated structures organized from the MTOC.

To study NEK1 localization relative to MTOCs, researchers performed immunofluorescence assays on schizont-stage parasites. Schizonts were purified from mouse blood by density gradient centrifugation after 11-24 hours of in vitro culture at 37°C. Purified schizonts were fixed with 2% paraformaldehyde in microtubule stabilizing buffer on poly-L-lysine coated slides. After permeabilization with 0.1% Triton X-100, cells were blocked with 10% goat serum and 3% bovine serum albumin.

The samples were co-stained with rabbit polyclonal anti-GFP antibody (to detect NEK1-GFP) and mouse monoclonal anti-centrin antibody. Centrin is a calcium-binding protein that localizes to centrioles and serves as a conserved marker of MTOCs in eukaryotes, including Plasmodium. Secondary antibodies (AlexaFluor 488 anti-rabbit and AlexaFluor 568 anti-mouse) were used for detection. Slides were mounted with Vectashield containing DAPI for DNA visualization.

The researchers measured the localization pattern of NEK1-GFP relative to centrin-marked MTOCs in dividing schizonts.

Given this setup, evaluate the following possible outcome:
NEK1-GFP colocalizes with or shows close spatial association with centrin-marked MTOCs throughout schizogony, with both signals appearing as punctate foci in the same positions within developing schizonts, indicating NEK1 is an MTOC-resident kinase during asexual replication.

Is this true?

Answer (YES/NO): NO